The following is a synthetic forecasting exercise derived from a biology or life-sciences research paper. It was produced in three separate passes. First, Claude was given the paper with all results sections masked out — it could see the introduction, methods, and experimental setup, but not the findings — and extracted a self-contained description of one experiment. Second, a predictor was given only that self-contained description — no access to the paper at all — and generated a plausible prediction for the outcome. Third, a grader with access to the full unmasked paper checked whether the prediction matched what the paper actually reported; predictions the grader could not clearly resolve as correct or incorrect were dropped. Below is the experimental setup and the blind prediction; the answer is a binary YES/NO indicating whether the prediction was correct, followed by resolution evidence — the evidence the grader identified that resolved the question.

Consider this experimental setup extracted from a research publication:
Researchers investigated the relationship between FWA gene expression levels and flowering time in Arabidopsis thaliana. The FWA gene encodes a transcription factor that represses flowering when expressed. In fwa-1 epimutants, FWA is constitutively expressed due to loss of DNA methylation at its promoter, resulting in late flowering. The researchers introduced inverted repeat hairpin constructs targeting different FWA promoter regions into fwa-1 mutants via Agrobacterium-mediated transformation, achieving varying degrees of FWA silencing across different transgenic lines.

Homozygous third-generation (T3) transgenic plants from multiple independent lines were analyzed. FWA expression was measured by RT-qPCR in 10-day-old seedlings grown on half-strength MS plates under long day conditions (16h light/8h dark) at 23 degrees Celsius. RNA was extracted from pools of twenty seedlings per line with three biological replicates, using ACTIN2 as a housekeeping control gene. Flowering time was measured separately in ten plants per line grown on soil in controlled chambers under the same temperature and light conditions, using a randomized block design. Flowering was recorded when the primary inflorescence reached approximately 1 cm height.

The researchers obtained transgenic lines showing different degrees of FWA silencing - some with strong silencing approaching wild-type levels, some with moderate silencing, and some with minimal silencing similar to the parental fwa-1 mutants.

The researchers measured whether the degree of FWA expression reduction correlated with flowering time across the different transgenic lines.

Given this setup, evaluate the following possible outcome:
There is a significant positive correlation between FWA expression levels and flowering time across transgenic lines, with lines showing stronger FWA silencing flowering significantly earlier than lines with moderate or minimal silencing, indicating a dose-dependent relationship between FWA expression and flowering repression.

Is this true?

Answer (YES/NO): NO